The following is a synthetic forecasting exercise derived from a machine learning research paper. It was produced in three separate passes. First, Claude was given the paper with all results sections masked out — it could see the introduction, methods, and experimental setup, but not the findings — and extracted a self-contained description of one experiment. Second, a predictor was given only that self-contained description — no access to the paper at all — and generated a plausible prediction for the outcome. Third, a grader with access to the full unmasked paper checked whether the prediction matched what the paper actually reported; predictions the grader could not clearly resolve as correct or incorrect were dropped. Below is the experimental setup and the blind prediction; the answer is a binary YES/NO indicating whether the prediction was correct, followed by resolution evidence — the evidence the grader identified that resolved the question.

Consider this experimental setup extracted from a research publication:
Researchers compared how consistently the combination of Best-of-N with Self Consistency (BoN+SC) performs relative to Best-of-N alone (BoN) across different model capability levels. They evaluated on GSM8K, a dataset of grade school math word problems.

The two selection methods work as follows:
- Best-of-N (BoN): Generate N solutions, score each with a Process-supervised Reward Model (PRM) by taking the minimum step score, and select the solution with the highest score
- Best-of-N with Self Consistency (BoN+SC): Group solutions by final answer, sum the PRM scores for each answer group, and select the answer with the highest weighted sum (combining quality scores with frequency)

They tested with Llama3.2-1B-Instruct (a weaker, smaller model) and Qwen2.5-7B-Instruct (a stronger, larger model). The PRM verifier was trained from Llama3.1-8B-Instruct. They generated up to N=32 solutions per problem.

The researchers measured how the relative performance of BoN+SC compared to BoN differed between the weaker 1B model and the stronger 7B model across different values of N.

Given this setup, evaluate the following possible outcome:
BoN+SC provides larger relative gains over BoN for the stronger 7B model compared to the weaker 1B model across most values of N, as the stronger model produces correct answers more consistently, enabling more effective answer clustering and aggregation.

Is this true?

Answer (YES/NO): NO